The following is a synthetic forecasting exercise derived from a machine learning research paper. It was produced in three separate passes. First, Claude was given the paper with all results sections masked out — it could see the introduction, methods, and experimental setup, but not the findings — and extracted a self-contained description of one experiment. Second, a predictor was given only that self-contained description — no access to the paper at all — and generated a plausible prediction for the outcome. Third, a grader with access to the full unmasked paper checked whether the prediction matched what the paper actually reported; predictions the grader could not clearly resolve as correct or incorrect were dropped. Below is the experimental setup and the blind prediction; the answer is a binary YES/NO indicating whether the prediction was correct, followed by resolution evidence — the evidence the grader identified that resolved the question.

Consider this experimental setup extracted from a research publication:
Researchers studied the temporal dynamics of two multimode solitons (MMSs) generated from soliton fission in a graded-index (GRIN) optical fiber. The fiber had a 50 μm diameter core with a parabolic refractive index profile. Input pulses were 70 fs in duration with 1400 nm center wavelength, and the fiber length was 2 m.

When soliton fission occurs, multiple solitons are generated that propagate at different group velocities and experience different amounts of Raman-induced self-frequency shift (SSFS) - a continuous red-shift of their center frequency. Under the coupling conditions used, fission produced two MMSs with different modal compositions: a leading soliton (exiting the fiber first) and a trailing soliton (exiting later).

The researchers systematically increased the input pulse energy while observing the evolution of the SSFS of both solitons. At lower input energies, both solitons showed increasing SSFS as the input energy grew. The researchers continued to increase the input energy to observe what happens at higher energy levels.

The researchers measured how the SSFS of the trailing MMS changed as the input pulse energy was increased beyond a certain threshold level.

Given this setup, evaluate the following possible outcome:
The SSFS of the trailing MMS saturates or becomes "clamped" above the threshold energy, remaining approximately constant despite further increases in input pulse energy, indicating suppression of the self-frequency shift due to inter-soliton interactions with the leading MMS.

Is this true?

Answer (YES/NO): NO